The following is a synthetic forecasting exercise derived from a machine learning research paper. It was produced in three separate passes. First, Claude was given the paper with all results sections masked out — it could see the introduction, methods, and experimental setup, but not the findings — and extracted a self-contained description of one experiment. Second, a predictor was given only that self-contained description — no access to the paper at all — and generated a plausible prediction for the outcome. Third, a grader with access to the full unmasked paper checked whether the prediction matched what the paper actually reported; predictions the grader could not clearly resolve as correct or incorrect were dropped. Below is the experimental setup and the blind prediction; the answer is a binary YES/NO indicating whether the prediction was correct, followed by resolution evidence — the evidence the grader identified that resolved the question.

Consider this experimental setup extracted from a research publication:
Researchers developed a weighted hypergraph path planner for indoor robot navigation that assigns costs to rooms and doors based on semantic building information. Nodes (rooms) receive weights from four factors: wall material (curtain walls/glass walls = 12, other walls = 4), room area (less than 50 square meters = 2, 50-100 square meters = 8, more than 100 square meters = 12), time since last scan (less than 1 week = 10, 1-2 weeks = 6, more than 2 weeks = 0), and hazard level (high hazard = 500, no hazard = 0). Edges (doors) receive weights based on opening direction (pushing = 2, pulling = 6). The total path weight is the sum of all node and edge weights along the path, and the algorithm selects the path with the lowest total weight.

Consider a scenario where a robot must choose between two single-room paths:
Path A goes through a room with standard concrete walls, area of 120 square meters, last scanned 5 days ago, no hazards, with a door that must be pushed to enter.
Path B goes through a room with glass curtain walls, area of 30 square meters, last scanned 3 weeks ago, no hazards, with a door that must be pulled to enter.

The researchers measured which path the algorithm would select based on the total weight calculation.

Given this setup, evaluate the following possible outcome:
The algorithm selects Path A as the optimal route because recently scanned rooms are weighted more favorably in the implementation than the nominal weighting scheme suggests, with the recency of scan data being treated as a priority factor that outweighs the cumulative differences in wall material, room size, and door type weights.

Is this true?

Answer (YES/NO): NO